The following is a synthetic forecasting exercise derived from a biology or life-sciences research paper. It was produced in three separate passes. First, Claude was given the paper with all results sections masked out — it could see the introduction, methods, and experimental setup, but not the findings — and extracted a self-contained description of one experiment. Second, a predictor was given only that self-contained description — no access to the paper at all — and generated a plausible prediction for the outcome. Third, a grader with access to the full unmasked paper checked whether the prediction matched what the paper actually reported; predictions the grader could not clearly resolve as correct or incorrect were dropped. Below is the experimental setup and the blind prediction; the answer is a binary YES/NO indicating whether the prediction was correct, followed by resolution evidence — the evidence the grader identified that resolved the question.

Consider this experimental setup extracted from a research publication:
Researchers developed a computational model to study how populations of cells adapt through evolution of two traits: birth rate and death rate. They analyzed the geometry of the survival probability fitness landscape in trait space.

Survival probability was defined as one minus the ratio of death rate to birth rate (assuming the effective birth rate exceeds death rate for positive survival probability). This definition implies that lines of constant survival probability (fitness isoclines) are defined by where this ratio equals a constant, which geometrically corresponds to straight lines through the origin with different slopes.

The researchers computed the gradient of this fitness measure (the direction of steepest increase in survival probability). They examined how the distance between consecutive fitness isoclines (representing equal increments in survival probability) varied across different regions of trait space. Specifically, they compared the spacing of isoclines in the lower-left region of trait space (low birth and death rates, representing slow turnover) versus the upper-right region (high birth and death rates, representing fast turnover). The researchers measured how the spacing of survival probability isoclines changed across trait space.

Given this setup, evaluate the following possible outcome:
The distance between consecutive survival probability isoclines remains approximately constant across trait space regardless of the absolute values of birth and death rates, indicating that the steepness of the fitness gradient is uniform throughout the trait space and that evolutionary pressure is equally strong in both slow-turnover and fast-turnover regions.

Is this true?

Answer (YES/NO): NO